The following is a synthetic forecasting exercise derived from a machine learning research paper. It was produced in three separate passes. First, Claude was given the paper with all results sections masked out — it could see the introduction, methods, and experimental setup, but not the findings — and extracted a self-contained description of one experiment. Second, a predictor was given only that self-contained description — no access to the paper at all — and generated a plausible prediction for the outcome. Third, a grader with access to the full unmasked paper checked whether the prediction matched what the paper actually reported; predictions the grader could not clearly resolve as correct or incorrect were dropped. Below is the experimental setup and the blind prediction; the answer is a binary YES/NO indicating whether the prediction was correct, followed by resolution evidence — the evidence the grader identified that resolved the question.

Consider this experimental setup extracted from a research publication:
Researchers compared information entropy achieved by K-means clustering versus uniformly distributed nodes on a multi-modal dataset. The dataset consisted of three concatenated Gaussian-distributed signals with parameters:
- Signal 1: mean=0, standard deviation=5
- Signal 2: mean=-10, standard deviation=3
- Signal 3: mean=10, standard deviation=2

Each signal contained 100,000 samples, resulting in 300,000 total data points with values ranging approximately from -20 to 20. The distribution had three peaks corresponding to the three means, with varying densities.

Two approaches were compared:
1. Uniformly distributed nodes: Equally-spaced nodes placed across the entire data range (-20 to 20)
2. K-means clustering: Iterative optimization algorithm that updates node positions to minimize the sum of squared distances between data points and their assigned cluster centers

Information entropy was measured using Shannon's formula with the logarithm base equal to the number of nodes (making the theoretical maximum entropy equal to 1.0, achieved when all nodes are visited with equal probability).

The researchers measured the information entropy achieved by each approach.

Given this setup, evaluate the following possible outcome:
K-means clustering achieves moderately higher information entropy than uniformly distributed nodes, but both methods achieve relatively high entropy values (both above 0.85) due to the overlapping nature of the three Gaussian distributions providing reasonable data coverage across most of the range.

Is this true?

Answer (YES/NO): YES